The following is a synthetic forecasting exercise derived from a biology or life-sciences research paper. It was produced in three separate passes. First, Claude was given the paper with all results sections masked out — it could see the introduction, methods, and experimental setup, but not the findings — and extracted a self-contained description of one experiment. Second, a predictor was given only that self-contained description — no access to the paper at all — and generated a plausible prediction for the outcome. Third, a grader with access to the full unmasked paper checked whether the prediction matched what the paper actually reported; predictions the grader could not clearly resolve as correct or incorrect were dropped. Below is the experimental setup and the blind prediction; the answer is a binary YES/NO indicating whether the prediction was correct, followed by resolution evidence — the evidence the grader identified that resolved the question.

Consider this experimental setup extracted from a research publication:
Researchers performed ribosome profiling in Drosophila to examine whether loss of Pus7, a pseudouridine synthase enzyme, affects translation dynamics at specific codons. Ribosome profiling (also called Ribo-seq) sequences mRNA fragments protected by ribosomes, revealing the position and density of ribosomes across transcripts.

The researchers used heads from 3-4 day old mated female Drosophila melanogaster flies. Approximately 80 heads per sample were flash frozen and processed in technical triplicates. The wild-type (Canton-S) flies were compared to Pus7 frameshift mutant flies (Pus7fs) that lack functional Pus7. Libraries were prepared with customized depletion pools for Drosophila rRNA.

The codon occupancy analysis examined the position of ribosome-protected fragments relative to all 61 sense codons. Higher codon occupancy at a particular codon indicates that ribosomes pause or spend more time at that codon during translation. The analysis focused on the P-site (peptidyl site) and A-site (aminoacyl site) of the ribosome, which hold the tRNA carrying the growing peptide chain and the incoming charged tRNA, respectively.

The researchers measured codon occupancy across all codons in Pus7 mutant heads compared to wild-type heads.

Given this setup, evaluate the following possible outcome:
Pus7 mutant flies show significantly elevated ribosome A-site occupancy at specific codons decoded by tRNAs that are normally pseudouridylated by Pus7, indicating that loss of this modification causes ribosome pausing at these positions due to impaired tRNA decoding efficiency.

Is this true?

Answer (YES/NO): NO